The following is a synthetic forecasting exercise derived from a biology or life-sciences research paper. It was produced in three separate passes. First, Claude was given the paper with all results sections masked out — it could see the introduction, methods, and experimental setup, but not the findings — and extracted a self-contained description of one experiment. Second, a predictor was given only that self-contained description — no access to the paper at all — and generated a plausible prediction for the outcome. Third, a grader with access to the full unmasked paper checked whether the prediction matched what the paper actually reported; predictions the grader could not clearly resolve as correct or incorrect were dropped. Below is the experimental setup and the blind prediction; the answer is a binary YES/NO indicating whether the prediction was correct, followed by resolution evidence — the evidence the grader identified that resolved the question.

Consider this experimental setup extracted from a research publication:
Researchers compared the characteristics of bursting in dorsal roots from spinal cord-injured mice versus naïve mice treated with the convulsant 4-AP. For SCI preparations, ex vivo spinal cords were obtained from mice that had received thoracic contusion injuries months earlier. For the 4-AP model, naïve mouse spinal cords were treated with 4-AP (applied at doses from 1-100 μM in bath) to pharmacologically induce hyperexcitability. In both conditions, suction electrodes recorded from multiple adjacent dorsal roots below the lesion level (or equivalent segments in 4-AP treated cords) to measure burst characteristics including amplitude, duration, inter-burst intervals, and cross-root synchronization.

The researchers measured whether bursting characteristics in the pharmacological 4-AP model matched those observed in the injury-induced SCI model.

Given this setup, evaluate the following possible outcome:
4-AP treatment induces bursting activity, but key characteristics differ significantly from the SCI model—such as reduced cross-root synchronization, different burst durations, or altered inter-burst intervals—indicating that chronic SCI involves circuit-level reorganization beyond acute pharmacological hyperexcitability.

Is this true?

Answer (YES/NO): NO